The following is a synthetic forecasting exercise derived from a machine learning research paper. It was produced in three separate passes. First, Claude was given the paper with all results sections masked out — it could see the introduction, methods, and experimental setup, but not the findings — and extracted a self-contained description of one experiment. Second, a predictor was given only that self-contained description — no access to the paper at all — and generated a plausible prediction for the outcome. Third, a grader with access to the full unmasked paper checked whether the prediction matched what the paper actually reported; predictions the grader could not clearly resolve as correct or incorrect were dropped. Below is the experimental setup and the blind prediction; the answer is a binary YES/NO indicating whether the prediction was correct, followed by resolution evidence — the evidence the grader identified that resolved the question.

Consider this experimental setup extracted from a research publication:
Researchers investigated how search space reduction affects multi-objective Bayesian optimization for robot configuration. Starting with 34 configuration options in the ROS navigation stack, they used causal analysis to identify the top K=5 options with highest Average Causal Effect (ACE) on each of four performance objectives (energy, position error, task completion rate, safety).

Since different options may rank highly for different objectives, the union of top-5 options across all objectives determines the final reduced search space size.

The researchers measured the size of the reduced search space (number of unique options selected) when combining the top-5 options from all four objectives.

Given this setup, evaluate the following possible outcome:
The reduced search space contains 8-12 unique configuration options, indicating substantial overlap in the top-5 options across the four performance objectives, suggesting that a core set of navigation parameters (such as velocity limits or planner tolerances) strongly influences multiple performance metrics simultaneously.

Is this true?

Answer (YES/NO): YES